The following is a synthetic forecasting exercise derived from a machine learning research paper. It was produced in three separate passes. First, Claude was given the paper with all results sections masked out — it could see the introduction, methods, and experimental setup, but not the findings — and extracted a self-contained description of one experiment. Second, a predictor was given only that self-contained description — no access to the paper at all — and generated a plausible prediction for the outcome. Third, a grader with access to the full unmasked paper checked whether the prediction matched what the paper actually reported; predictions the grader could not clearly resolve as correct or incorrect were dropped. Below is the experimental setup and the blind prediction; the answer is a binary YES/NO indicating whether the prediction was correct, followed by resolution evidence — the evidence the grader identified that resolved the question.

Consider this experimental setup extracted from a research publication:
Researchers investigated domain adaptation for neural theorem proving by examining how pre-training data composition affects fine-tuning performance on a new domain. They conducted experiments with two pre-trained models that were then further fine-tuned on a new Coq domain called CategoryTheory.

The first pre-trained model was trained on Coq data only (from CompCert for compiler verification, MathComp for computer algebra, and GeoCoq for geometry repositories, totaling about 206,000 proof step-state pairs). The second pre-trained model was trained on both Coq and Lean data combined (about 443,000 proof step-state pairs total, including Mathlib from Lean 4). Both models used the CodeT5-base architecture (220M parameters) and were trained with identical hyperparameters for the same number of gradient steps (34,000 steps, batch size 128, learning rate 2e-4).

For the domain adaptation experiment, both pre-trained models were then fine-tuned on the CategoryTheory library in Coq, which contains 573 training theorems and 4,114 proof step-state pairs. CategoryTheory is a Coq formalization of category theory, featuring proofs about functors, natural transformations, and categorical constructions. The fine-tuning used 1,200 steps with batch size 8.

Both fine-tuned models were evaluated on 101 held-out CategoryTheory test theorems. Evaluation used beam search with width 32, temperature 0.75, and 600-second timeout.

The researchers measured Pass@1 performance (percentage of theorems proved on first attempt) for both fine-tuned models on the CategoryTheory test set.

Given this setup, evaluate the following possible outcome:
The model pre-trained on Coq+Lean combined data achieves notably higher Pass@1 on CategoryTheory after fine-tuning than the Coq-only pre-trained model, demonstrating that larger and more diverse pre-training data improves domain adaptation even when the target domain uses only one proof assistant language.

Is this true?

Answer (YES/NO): YES